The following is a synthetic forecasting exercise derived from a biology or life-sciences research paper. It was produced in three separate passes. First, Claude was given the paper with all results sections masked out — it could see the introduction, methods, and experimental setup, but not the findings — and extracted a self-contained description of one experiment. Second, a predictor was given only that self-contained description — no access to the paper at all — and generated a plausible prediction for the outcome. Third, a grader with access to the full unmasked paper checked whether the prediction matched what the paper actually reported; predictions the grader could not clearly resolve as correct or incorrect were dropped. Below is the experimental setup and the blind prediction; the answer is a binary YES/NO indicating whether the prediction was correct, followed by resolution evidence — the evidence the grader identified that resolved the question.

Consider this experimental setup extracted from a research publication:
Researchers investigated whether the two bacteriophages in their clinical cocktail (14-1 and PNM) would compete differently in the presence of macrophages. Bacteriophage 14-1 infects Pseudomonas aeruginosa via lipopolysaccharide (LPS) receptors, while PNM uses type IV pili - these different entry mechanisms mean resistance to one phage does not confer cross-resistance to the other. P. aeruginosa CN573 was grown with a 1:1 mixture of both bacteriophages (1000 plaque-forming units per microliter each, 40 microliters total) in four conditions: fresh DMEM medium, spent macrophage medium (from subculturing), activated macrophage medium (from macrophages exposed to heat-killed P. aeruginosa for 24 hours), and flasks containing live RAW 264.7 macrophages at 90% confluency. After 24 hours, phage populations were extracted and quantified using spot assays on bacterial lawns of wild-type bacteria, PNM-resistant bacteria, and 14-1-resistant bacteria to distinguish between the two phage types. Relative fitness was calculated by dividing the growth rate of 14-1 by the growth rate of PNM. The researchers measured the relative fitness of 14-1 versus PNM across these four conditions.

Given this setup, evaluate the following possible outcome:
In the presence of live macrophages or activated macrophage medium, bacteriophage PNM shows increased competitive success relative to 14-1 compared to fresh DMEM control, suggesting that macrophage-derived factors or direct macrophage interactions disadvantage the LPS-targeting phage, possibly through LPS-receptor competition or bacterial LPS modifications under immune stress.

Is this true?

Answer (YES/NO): NO